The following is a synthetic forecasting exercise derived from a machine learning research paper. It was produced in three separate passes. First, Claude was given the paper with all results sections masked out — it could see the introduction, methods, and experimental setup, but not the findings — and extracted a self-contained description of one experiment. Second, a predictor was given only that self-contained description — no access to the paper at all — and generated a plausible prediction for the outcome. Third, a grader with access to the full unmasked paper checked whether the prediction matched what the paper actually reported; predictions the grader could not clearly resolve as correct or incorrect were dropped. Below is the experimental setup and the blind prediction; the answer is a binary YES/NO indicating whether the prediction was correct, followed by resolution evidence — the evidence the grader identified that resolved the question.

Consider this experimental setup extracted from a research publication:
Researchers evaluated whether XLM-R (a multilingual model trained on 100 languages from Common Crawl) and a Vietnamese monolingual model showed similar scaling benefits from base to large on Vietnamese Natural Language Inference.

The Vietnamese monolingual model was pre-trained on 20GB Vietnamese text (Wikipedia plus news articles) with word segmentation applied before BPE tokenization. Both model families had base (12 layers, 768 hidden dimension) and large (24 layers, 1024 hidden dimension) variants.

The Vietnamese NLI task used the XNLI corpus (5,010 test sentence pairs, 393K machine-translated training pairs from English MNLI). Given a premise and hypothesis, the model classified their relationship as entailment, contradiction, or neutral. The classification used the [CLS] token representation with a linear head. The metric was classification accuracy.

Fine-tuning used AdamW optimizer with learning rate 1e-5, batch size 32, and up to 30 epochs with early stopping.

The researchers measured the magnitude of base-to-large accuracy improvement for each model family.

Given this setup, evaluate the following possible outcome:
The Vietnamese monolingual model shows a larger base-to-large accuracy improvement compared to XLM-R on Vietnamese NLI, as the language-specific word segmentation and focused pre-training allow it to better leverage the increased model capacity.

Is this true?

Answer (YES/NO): NO